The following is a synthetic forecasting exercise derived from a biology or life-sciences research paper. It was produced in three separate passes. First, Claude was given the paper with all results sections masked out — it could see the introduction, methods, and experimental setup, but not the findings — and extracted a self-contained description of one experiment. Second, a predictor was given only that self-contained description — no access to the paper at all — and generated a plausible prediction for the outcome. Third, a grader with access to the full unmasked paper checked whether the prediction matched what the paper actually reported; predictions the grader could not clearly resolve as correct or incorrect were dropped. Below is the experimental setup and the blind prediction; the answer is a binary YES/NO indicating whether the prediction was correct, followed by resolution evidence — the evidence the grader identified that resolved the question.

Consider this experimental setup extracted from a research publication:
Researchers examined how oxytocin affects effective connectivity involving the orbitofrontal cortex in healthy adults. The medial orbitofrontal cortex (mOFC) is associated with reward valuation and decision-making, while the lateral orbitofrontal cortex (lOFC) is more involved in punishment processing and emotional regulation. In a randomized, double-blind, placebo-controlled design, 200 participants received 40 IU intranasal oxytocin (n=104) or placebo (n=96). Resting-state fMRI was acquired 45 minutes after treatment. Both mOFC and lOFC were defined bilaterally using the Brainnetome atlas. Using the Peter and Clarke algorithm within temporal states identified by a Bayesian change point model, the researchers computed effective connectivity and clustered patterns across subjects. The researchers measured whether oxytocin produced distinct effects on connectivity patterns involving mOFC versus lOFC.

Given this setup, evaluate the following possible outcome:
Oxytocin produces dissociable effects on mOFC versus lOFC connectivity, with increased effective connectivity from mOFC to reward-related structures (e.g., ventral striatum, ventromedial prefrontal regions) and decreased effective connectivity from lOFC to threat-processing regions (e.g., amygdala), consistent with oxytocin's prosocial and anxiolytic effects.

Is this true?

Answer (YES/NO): NO